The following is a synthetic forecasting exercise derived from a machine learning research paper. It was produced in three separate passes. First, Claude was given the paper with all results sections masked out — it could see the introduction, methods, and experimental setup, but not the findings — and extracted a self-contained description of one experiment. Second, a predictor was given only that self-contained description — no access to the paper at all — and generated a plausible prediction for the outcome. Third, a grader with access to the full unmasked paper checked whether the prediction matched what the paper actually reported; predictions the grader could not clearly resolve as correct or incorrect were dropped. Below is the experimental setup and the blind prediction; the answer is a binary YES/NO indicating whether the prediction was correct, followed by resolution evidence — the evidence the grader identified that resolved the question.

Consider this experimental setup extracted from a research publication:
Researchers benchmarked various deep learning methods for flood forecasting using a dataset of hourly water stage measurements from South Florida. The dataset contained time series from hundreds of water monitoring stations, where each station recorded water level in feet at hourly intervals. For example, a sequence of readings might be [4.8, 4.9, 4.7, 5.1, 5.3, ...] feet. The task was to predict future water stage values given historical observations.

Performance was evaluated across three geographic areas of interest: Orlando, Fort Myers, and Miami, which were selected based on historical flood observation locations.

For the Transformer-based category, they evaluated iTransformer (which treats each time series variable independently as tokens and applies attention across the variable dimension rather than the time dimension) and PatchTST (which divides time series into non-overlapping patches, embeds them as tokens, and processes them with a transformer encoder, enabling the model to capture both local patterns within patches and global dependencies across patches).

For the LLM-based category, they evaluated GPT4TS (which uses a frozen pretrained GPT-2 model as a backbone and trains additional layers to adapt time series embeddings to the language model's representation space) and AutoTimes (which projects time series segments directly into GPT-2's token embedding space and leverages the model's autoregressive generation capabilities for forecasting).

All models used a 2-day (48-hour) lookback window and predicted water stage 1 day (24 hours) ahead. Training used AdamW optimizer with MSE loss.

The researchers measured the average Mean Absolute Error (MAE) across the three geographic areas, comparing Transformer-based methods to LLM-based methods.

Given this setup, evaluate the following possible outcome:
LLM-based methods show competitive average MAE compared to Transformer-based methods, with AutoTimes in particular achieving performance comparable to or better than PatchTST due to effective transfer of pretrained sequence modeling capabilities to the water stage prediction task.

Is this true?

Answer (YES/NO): NO